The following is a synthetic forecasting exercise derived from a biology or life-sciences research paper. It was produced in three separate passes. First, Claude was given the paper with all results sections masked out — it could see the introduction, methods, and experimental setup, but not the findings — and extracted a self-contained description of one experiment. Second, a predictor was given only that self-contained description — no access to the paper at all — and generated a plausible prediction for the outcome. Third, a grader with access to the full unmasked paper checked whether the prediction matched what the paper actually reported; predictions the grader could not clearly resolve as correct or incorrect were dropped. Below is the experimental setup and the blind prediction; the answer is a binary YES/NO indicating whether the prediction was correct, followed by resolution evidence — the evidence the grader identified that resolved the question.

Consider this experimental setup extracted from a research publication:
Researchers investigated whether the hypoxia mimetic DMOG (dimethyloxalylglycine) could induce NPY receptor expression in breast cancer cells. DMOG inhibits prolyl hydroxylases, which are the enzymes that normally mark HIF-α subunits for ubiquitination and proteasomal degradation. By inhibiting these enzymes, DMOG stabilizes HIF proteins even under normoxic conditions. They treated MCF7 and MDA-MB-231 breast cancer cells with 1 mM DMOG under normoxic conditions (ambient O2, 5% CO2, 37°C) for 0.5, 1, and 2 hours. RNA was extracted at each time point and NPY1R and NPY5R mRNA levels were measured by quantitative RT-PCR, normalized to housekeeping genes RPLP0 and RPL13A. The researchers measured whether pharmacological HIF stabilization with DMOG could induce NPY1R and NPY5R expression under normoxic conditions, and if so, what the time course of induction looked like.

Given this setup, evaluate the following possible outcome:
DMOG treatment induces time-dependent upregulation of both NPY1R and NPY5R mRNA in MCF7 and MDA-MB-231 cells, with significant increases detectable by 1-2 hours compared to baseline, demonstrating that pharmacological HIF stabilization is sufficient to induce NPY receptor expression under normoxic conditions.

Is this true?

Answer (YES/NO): YES